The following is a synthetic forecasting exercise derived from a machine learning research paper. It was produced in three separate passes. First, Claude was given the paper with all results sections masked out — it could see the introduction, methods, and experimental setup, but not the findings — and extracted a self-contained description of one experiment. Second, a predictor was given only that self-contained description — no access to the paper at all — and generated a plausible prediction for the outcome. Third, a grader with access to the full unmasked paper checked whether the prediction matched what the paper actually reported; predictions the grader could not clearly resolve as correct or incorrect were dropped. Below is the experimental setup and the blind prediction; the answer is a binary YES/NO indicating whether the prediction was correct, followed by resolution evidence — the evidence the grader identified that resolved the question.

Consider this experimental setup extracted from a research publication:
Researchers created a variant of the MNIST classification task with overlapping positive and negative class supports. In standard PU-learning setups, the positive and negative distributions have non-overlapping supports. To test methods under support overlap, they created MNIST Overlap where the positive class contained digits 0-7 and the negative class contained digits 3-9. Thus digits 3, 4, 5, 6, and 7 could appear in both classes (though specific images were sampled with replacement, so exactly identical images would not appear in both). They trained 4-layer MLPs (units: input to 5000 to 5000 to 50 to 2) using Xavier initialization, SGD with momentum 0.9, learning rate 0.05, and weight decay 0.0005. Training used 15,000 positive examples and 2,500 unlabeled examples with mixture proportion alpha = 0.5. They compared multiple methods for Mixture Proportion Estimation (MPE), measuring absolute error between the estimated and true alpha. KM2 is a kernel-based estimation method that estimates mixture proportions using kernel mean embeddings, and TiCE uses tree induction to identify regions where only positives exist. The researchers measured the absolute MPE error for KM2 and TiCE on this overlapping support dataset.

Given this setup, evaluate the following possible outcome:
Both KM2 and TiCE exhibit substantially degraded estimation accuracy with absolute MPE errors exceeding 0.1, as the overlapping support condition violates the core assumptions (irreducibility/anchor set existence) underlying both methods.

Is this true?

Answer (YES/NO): NO